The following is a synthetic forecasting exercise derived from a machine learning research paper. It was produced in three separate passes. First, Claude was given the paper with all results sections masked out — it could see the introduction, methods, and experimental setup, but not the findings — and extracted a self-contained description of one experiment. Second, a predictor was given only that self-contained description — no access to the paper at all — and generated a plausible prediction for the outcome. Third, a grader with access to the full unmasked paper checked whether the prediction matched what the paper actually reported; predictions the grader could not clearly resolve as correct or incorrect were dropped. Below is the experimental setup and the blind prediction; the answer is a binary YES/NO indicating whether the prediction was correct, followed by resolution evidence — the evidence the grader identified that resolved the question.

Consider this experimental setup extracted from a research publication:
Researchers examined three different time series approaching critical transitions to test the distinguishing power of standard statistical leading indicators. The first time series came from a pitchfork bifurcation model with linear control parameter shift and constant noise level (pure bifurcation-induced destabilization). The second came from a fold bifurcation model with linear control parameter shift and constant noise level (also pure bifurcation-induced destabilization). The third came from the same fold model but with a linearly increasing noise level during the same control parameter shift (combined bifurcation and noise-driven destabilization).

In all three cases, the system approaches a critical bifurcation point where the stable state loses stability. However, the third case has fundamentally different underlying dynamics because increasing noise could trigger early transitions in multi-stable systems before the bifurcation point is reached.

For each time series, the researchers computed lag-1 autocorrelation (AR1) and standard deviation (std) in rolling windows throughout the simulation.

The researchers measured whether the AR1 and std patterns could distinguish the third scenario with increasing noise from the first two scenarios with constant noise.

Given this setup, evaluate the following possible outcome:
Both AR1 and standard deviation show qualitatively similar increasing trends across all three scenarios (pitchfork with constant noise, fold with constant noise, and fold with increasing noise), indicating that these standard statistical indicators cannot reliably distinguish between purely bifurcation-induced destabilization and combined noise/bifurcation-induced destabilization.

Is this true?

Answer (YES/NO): YES